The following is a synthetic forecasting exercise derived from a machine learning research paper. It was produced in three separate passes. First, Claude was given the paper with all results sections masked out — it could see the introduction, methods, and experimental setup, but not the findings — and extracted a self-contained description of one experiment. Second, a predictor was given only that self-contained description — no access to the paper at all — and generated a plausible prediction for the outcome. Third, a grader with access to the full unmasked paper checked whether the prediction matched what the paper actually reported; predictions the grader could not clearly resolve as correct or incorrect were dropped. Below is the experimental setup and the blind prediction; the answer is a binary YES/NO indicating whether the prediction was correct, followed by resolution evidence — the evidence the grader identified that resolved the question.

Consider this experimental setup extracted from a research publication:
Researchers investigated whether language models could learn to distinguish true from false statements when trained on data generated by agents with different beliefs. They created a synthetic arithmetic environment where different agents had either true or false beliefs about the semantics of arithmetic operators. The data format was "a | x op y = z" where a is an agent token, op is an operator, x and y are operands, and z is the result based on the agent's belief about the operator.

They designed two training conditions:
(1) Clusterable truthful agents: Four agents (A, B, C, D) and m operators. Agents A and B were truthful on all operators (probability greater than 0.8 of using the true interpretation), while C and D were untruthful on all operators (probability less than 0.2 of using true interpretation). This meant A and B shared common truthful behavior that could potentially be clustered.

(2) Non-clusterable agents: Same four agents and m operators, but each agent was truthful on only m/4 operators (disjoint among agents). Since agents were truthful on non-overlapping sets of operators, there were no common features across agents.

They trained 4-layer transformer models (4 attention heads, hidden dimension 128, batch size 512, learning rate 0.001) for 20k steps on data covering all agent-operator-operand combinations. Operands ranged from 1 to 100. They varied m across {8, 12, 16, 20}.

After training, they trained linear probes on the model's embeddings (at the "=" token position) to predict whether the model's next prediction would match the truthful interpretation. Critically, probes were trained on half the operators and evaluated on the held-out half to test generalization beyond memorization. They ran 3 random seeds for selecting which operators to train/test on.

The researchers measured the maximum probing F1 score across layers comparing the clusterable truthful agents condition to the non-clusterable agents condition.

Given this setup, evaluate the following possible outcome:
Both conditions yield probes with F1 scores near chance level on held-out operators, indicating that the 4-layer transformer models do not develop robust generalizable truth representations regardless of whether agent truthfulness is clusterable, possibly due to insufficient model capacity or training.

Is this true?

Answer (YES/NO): NO